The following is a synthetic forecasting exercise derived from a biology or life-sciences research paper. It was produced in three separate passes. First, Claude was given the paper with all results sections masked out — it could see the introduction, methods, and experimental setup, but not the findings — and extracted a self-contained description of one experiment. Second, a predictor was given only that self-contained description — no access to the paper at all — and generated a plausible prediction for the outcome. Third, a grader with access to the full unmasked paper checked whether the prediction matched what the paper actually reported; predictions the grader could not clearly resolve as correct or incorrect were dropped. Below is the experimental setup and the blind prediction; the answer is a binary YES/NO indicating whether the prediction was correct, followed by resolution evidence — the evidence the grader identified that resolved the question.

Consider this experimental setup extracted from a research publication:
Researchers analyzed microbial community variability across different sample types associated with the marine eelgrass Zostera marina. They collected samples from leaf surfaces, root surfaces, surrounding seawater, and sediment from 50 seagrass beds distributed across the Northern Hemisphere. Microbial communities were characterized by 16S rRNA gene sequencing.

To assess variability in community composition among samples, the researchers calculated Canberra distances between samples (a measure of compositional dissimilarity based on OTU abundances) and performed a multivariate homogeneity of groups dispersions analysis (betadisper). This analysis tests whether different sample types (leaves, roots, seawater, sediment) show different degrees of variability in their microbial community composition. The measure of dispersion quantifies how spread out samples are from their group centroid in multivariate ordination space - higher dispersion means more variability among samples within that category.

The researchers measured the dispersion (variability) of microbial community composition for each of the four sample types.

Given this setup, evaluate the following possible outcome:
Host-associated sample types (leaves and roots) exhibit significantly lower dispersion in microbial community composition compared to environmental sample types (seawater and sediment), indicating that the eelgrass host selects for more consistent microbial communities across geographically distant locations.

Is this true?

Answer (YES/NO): NO